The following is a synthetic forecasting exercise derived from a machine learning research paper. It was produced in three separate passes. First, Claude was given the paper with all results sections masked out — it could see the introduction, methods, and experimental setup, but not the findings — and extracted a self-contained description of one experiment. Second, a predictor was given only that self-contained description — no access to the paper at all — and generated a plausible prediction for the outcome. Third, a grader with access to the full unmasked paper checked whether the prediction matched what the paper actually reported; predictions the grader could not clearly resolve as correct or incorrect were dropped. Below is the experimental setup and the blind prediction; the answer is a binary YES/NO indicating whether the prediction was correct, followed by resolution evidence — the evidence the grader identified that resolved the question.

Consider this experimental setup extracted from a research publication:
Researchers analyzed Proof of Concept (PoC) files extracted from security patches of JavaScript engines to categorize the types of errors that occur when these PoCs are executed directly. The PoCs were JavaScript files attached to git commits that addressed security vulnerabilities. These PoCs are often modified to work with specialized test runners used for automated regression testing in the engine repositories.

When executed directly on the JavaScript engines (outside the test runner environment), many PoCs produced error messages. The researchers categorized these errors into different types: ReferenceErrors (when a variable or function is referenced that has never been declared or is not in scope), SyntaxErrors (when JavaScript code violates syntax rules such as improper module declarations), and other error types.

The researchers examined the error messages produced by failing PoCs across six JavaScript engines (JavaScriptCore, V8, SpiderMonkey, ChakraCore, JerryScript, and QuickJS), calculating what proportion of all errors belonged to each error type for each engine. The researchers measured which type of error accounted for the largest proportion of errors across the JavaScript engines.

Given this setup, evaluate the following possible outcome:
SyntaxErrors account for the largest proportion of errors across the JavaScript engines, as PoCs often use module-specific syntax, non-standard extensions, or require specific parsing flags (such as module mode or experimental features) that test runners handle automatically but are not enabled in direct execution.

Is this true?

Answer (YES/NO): NO